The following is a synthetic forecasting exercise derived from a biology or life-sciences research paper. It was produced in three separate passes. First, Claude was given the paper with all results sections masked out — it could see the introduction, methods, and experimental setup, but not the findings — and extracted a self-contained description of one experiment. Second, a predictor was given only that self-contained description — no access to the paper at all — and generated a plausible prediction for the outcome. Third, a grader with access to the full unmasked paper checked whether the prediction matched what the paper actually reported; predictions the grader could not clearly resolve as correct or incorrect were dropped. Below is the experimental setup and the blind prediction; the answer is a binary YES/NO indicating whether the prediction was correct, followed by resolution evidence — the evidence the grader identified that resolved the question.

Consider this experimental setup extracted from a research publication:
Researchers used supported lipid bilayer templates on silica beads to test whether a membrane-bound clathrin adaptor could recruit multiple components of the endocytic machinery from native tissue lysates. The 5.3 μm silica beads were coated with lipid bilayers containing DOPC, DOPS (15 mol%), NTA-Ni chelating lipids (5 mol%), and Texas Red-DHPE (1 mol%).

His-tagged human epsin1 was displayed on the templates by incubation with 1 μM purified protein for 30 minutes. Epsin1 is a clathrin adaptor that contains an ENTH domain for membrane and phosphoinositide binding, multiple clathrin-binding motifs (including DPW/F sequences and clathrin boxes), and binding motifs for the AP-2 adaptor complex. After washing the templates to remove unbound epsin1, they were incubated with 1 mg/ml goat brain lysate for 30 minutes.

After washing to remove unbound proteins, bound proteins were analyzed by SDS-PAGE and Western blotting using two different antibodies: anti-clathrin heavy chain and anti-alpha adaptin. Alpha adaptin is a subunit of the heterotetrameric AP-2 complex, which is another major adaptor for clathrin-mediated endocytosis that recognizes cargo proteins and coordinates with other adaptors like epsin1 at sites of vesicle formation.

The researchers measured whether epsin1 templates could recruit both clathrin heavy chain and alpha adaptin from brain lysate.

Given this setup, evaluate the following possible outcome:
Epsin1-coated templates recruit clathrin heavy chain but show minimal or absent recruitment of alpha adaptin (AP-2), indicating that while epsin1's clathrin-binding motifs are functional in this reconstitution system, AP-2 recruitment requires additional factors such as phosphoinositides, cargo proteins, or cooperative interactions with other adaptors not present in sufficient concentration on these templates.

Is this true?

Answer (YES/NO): NO